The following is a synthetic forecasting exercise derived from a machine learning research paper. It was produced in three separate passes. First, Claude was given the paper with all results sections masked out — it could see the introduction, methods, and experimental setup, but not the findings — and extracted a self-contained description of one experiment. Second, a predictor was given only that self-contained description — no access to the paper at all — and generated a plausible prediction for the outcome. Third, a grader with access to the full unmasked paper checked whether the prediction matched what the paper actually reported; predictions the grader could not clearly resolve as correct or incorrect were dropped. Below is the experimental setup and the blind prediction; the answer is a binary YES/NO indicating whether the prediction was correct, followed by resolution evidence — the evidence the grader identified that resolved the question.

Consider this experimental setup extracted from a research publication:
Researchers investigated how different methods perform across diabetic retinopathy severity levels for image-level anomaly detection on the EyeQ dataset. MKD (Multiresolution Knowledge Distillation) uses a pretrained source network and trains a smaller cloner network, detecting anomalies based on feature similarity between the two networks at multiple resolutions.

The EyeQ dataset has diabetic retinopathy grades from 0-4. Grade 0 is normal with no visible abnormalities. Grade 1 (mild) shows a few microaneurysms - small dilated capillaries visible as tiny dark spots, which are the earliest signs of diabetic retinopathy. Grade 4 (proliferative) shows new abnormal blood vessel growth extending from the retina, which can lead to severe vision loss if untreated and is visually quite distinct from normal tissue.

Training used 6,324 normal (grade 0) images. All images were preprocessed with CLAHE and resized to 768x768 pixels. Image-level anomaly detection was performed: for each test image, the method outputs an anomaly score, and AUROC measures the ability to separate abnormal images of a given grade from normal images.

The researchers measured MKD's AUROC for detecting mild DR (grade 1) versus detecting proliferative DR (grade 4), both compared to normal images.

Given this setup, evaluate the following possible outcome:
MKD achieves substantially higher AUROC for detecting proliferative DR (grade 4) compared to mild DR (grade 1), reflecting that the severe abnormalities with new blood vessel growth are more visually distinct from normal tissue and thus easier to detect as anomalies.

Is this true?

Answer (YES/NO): YES